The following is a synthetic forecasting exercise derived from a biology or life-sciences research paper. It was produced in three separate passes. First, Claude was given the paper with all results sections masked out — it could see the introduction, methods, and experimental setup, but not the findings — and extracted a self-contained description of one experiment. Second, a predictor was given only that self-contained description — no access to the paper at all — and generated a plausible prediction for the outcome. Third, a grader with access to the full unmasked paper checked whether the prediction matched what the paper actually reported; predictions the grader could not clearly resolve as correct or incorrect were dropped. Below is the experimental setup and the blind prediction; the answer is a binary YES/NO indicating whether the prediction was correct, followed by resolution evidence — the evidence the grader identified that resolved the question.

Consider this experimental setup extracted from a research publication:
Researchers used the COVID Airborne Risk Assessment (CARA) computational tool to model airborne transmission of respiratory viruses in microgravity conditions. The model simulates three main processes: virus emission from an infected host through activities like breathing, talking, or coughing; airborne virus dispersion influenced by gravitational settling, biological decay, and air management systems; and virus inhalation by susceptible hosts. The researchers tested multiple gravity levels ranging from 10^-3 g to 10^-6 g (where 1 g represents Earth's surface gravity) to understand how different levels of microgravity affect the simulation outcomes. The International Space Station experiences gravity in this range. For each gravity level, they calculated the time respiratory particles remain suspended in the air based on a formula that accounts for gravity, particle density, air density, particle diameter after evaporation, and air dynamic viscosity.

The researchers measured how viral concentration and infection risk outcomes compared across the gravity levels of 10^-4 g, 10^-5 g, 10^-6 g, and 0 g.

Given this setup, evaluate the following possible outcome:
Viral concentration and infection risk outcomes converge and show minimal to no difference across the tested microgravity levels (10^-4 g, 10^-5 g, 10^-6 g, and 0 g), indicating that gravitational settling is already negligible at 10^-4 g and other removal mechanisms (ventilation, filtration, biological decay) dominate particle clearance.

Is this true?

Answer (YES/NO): YES